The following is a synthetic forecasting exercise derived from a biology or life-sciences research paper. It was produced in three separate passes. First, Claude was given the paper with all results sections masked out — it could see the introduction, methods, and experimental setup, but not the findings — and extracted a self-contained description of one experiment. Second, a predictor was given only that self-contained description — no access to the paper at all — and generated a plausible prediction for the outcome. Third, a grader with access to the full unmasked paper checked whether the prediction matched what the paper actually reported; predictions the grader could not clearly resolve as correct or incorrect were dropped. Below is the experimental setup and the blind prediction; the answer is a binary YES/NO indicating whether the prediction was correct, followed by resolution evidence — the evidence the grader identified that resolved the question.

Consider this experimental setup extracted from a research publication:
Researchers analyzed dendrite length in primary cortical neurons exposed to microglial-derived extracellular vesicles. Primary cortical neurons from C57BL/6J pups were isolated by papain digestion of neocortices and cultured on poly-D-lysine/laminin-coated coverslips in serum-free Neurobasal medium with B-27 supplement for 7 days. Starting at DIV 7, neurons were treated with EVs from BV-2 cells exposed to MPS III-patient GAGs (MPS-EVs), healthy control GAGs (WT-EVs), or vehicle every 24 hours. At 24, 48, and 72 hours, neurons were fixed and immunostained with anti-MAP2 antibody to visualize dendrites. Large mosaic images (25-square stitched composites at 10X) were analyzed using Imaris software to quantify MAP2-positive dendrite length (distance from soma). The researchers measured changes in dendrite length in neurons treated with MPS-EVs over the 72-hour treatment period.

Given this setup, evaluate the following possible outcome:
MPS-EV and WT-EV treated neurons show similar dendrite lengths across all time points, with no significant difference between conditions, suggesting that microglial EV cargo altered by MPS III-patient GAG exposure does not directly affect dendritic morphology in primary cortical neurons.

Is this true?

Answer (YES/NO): NO